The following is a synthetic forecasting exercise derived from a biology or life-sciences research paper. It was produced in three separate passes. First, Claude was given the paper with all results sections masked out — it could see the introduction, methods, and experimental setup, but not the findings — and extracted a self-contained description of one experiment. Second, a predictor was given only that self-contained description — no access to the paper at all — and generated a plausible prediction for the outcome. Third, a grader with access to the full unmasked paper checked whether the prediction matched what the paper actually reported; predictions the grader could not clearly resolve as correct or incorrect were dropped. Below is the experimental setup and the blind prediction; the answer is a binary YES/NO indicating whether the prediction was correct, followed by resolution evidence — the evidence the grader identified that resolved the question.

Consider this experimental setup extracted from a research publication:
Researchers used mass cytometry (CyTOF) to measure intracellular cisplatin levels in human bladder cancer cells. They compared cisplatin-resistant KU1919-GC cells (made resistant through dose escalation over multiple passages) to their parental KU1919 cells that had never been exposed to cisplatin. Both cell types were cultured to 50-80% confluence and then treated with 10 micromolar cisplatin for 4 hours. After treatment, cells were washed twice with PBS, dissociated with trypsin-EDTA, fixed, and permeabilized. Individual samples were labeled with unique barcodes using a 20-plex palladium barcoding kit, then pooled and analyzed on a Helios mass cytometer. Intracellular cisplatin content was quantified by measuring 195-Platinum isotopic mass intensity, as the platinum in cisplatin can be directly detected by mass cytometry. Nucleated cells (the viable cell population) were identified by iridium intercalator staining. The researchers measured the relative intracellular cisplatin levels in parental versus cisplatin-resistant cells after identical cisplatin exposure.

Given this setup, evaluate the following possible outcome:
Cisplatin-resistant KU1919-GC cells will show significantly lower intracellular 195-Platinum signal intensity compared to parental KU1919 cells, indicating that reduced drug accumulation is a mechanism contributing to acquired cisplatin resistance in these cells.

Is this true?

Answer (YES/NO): YES